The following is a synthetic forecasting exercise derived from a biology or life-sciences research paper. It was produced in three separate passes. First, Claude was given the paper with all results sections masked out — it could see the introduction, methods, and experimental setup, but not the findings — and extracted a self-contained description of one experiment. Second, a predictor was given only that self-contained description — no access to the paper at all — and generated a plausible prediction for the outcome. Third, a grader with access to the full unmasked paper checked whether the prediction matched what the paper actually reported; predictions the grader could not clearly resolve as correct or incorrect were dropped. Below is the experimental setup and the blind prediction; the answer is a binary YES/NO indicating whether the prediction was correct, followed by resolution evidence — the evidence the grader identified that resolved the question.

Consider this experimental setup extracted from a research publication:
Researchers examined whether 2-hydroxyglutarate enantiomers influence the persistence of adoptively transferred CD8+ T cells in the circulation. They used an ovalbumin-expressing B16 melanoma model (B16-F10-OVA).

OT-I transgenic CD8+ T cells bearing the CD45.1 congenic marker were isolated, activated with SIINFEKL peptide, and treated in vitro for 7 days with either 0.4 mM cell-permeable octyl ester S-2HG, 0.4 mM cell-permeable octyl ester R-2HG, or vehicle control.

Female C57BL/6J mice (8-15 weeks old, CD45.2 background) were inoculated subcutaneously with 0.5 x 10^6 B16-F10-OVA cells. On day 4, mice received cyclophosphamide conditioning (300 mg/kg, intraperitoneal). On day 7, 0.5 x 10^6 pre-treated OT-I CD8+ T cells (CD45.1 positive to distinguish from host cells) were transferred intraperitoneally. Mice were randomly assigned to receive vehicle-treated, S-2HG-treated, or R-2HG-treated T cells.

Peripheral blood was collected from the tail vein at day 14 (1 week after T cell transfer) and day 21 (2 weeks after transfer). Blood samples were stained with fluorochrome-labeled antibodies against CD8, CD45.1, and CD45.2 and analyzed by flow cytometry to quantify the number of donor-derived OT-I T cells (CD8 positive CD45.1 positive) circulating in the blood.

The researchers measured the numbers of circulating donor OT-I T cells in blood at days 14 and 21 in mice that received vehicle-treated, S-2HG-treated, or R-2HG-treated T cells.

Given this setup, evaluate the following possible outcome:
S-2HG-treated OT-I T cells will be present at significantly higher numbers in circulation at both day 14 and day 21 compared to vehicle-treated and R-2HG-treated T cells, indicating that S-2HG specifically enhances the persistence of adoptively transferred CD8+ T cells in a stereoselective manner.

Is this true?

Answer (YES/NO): YES